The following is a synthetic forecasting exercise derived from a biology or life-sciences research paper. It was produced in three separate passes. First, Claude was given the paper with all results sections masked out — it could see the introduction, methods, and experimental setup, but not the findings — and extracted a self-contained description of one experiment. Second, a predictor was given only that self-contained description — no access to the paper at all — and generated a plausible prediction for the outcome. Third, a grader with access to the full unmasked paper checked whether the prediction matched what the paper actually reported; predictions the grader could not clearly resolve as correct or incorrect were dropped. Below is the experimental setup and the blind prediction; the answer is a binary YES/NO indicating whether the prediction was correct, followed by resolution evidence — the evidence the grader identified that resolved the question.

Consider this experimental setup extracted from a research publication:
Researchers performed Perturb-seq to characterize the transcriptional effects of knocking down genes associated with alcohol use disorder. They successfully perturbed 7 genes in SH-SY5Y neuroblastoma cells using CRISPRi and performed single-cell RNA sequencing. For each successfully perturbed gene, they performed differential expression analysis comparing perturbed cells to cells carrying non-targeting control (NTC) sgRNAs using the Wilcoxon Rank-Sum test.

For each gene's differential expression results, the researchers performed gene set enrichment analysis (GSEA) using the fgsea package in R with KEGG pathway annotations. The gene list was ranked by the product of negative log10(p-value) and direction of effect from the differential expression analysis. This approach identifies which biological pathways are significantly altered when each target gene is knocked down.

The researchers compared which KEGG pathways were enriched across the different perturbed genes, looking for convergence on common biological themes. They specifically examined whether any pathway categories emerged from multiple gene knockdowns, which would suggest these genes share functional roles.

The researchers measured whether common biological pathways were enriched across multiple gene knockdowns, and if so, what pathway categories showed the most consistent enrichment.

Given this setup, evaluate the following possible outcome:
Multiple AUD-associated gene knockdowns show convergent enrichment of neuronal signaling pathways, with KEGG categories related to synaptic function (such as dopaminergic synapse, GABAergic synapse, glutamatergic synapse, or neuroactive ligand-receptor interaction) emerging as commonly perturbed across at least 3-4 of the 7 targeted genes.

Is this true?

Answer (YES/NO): NO